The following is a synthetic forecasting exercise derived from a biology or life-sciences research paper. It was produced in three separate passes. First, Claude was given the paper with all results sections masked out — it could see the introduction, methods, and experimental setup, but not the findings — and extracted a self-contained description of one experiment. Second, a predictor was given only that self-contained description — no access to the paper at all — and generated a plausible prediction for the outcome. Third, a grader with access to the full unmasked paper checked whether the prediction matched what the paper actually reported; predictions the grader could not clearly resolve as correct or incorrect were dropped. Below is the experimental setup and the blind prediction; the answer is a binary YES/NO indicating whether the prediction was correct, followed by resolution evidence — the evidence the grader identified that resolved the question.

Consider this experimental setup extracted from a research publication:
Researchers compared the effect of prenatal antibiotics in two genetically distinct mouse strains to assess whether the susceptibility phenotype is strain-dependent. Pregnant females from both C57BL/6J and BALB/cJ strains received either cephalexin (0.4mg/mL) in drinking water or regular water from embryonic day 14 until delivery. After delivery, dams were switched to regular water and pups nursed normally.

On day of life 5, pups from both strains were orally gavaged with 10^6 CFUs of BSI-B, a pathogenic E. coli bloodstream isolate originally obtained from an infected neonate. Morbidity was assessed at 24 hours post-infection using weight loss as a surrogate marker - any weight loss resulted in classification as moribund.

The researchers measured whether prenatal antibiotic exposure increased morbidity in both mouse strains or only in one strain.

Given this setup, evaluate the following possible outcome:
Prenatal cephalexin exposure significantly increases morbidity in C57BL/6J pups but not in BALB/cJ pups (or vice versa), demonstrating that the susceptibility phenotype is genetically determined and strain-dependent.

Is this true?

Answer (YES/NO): YES